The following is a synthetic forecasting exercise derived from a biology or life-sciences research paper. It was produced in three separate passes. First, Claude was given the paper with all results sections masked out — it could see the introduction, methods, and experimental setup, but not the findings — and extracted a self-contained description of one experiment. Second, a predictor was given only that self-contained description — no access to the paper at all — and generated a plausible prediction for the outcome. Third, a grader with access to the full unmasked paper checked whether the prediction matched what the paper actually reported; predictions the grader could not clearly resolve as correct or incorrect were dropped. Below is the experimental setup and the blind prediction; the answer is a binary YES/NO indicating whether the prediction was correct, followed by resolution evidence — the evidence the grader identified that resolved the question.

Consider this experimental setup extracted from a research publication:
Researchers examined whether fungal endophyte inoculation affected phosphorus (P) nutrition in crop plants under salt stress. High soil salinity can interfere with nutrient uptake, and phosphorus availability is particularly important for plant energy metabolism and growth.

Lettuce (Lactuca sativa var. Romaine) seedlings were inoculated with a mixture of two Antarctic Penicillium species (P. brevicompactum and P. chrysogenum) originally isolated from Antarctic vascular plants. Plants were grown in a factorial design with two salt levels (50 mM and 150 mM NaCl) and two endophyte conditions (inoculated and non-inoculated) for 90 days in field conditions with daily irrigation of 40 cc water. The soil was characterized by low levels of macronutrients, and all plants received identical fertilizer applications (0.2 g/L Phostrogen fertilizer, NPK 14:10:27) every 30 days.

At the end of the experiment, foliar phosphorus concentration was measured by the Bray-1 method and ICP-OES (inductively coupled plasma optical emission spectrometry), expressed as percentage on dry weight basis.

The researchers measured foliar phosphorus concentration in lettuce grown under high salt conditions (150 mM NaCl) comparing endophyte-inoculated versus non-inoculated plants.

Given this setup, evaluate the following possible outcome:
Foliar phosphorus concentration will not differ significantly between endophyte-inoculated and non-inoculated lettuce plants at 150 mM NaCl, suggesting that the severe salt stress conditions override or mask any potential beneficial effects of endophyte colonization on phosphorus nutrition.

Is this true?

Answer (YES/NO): NO